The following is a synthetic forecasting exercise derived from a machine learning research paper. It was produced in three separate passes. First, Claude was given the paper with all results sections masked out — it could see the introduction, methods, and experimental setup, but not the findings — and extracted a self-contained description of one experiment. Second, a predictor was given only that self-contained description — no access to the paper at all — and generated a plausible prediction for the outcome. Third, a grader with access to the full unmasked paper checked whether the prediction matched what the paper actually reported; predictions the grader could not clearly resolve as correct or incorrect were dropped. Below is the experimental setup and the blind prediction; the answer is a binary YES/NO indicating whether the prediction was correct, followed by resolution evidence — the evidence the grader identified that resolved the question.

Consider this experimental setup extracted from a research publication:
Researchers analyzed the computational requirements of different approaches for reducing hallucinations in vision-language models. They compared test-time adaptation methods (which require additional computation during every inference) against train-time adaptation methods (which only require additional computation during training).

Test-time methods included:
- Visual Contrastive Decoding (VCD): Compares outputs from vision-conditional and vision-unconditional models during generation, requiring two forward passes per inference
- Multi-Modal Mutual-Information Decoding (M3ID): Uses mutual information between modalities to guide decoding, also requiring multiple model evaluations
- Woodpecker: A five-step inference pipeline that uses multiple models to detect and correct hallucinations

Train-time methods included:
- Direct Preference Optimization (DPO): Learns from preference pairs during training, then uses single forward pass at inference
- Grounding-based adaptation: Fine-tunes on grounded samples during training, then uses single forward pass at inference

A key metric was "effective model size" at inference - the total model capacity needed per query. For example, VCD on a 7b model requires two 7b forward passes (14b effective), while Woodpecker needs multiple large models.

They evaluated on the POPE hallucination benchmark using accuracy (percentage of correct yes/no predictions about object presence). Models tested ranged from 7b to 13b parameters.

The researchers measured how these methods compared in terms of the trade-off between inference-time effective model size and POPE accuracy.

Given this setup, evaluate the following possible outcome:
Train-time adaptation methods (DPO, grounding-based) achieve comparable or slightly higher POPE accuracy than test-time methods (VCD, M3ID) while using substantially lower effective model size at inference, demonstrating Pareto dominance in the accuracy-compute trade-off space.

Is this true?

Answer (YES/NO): YES